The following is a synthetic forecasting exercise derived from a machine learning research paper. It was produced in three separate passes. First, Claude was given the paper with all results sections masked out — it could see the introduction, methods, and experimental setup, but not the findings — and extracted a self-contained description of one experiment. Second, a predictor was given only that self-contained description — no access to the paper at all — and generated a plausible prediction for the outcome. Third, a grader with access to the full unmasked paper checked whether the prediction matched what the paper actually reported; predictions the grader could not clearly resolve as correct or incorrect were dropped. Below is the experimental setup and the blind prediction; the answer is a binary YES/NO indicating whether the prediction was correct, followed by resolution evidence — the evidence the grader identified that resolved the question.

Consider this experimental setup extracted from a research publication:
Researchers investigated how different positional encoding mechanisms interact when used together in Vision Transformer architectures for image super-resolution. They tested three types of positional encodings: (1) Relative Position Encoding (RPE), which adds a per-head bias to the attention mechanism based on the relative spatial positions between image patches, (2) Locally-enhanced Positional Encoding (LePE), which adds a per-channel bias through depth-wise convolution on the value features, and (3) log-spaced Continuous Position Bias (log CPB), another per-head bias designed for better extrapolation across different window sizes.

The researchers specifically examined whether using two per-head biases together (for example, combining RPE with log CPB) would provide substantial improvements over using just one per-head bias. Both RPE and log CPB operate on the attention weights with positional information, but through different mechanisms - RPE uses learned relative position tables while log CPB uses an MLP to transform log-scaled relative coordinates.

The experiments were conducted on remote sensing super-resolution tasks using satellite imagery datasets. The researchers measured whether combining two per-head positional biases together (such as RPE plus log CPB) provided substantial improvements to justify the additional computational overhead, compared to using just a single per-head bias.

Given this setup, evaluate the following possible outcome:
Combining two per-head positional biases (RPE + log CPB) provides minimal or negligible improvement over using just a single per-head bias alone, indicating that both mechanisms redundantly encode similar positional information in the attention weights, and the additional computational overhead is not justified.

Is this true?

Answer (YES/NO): YES